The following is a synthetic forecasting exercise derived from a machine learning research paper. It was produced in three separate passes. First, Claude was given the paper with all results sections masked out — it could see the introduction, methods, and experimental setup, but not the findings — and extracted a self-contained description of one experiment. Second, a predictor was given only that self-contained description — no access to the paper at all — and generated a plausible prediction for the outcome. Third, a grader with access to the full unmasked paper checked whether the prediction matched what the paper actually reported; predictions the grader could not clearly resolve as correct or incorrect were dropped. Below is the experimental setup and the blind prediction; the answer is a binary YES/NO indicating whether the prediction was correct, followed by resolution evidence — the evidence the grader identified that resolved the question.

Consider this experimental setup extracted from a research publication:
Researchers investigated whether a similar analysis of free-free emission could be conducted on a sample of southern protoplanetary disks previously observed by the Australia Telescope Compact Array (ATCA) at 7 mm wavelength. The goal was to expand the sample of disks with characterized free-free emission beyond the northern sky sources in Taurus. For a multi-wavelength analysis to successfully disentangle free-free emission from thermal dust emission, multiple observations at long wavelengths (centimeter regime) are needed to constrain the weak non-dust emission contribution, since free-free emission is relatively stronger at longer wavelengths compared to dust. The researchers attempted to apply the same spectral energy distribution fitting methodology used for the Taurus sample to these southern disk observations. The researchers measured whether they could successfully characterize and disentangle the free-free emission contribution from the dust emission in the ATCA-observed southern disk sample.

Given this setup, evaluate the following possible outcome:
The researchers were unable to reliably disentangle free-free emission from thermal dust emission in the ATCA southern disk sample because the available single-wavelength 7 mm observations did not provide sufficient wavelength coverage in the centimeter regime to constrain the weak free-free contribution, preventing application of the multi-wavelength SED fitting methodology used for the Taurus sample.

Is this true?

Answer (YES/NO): YES